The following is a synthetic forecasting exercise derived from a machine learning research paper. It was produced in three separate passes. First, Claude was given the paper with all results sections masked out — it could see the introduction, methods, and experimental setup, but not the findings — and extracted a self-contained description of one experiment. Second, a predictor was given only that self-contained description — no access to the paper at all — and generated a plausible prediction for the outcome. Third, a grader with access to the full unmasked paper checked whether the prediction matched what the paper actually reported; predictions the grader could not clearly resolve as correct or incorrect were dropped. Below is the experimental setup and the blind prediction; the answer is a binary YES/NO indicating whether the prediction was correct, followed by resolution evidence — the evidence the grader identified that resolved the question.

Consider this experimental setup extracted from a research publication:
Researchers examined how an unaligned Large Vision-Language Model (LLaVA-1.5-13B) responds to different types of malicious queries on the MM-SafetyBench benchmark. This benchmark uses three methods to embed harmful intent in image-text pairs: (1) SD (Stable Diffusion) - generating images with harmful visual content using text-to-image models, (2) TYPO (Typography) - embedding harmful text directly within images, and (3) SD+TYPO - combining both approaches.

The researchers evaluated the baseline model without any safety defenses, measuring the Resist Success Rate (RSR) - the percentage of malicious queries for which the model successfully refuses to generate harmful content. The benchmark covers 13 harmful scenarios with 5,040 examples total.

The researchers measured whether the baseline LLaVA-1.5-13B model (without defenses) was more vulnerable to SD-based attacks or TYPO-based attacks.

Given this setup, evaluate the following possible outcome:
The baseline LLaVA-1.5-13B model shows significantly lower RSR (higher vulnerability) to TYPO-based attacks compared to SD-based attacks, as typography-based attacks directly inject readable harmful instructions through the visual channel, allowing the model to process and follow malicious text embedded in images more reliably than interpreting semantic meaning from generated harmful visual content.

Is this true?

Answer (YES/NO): YES